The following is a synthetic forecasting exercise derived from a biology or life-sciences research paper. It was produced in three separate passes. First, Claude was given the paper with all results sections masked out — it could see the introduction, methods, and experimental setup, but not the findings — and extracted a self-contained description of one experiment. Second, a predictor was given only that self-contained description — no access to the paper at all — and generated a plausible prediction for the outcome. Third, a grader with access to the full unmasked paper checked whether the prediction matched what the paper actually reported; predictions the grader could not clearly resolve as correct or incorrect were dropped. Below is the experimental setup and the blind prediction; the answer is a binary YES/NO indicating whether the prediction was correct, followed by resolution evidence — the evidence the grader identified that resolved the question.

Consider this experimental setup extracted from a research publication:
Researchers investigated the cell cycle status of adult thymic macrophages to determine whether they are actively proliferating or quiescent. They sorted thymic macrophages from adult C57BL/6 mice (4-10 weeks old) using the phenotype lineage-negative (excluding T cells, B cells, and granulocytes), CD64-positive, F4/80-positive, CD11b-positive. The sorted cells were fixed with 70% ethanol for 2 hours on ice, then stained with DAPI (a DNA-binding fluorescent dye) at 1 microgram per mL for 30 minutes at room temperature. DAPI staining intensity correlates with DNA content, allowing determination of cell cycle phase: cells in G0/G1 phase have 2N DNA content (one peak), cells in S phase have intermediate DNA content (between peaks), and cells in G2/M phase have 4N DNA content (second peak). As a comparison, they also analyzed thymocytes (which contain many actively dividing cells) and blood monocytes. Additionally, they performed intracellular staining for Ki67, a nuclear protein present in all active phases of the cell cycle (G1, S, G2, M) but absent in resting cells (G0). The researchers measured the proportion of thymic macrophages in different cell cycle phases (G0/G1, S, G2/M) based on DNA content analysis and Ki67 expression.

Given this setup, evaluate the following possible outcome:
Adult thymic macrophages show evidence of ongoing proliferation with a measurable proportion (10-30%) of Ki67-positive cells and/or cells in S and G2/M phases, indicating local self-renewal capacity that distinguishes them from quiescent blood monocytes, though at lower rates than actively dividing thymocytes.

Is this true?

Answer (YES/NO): NO